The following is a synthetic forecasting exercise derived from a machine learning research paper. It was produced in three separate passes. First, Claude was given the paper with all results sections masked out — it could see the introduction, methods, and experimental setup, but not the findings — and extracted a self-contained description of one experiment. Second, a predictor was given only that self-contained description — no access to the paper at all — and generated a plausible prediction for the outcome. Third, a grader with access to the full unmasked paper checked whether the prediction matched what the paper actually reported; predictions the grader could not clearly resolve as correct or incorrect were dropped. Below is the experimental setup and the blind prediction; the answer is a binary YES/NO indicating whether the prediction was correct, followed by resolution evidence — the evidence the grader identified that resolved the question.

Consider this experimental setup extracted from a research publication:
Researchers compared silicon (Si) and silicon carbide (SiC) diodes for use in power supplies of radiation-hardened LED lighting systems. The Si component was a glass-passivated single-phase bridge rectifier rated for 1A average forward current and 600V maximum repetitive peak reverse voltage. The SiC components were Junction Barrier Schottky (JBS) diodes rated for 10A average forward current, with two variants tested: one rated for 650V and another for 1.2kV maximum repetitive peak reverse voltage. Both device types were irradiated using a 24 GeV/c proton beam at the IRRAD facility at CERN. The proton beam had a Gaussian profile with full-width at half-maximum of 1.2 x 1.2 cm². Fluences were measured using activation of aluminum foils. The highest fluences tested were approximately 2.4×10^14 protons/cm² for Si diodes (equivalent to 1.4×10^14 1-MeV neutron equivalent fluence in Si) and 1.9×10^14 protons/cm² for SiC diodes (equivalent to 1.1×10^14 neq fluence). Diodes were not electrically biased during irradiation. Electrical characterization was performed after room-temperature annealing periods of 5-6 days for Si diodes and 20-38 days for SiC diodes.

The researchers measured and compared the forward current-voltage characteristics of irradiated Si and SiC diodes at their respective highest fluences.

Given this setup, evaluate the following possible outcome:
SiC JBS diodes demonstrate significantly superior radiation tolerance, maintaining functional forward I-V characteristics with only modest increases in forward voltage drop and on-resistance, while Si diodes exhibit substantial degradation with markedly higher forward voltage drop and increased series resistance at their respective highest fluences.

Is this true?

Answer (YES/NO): YES